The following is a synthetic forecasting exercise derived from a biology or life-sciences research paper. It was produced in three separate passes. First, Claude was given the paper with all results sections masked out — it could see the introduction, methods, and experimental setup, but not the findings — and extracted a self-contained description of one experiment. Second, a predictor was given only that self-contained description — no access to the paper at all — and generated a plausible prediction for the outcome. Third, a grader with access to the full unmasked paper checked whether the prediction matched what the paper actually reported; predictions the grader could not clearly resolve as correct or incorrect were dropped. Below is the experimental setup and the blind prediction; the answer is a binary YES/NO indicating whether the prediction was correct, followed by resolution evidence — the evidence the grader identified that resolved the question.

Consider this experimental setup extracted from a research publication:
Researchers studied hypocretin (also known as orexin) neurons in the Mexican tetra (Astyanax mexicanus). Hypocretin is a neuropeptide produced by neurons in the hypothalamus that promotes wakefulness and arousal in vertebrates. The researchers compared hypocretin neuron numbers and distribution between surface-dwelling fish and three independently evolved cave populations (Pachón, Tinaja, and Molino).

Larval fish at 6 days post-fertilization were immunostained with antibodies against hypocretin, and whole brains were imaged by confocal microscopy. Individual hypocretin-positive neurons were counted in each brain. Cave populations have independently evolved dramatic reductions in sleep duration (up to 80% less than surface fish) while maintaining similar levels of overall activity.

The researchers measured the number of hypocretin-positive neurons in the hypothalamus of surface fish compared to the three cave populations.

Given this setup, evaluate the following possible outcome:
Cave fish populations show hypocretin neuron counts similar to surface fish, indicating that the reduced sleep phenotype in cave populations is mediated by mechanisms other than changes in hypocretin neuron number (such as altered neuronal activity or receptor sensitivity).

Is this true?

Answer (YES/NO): NO